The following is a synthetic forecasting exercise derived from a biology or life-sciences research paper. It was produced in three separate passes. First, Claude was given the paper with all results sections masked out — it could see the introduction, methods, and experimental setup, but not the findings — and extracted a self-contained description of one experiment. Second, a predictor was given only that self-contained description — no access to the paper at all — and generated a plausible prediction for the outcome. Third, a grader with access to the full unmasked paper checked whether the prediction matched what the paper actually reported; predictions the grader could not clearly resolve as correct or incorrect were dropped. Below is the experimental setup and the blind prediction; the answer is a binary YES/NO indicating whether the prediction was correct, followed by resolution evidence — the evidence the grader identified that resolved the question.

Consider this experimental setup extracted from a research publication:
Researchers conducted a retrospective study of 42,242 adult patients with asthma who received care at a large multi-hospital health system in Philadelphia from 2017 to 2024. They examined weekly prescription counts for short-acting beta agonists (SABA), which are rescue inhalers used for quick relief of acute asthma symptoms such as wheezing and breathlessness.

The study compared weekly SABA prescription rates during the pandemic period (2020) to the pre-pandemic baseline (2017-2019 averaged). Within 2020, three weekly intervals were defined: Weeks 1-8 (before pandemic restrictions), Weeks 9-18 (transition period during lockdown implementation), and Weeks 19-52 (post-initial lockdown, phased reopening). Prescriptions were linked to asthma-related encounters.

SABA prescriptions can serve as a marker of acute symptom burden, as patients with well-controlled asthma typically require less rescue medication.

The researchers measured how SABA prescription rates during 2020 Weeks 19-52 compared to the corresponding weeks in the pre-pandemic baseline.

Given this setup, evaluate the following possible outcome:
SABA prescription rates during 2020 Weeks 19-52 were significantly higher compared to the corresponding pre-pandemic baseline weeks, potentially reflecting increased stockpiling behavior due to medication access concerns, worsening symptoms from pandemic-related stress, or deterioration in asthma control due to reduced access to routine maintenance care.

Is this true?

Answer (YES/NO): NO